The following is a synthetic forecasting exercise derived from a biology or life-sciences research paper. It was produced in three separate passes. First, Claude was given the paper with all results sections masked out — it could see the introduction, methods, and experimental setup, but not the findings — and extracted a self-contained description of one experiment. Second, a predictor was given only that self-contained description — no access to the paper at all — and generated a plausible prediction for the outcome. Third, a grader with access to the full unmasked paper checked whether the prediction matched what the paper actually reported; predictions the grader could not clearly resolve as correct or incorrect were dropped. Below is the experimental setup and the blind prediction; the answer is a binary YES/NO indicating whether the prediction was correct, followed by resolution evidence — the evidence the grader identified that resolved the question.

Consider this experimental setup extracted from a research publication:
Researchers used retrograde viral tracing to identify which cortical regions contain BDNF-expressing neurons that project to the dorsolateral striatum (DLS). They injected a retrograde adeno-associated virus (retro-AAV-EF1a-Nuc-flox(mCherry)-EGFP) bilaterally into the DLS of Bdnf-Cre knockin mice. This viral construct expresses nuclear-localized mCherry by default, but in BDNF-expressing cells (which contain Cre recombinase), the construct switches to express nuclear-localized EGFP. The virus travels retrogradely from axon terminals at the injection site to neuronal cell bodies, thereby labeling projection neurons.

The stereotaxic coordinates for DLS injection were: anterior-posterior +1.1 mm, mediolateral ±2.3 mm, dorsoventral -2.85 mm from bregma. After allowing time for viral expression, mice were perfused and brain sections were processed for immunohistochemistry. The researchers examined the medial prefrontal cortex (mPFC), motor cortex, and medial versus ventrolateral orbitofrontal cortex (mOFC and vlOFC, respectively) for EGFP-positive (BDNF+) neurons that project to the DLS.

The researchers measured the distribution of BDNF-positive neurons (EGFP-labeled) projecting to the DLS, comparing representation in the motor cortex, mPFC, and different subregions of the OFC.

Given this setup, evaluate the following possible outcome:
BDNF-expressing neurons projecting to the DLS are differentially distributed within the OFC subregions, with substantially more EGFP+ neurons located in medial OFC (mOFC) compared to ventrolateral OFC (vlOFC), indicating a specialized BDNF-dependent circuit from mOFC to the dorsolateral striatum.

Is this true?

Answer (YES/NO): NO